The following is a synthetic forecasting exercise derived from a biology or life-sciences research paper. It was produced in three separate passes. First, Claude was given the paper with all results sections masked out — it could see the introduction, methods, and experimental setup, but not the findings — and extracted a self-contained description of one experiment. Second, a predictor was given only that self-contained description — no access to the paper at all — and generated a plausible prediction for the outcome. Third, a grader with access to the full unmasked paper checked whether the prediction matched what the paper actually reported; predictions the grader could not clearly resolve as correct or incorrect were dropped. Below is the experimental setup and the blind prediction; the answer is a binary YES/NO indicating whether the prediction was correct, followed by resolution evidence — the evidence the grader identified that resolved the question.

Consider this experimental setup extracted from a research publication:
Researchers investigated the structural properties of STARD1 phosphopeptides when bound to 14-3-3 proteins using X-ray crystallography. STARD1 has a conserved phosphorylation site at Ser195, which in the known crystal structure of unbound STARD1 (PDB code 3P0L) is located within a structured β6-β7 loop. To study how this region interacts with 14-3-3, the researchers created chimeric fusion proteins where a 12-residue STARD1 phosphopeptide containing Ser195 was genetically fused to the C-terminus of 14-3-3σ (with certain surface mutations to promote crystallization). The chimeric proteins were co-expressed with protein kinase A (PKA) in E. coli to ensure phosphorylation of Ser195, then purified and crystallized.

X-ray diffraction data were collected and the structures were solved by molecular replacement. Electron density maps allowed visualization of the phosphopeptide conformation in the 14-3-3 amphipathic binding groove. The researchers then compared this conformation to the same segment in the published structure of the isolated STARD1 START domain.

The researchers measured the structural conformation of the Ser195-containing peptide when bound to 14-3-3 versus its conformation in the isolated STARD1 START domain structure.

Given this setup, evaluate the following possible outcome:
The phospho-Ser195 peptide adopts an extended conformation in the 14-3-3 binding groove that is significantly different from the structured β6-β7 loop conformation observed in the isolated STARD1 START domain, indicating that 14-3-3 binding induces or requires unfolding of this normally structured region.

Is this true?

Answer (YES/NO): YES